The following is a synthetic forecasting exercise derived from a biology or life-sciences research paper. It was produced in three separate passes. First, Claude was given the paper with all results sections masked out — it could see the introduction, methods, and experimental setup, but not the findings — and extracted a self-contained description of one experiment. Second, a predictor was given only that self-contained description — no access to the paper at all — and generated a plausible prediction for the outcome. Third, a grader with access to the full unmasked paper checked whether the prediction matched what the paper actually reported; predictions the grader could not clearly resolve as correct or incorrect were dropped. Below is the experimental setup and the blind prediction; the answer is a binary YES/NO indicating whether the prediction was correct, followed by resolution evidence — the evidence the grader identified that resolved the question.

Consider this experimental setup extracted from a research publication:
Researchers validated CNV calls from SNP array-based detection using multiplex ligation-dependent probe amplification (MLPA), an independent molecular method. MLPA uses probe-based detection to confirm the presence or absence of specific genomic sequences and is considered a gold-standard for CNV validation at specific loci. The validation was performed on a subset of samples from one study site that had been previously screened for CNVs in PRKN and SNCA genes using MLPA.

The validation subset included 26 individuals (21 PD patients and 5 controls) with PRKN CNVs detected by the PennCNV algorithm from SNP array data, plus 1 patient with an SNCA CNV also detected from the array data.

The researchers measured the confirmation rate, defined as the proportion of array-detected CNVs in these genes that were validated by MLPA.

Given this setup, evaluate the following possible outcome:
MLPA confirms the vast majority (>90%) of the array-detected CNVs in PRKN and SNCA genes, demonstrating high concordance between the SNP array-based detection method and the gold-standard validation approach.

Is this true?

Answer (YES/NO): NO